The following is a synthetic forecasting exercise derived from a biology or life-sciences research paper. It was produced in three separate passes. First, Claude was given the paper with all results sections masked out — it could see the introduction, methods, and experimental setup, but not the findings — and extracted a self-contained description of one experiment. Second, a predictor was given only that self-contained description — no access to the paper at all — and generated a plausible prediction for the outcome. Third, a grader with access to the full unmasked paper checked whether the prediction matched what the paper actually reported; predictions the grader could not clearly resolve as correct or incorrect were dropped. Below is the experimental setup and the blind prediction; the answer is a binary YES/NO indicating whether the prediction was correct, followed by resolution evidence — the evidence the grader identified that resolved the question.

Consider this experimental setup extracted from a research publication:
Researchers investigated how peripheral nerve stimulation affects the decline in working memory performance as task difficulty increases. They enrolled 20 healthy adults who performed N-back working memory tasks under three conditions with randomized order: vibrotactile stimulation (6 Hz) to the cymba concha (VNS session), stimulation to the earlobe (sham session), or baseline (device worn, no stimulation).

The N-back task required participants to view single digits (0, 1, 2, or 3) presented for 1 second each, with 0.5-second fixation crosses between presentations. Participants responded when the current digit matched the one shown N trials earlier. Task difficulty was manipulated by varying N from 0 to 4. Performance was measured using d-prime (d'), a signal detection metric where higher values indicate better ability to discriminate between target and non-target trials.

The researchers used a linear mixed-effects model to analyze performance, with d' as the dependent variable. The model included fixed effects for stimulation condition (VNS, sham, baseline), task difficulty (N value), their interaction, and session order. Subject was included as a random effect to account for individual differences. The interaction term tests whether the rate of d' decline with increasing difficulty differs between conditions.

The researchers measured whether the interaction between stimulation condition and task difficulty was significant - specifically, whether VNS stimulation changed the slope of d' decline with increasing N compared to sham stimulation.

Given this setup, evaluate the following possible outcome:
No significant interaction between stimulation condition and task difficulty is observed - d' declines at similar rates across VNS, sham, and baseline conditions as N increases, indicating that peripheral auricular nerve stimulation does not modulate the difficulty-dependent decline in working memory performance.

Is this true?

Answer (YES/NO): NO